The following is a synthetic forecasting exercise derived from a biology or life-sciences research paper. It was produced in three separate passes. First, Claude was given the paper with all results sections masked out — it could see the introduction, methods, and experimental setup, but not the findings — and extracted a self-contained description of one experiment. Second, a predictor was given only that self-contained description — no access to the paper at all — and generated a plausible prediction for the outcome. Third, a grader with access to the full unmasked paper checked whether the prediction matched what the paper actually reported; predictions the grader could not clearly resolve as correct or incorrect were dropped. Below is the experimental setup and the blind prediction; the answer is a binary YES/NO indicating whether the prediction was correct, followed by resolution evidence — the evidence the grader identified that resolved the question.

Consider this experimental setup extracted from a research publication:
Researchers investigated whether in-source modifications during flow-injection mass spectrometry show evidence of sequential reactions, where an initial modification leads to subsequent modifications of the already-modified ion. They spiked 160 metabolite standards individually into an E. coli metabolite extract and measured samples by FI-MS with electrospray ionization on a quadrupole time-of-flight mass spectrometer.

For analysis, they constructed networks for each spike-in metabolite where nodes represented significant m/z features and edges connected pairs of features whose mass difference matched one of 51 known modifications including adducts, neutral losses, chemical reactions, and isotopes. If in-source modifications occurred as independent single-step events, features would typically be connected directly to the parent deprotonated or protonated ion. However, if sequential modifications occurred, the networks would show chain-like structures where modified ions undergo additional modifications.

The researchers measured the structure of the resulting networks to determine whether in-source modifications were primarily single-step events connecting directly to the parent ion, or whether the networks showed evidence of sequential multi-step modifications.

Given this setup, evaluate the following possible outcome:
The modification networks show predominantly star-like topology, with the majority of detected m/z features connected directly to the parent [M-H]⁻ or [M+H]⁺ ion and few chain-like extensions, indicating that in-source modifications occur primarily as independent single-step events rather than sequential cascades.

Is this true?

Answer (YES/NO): NO